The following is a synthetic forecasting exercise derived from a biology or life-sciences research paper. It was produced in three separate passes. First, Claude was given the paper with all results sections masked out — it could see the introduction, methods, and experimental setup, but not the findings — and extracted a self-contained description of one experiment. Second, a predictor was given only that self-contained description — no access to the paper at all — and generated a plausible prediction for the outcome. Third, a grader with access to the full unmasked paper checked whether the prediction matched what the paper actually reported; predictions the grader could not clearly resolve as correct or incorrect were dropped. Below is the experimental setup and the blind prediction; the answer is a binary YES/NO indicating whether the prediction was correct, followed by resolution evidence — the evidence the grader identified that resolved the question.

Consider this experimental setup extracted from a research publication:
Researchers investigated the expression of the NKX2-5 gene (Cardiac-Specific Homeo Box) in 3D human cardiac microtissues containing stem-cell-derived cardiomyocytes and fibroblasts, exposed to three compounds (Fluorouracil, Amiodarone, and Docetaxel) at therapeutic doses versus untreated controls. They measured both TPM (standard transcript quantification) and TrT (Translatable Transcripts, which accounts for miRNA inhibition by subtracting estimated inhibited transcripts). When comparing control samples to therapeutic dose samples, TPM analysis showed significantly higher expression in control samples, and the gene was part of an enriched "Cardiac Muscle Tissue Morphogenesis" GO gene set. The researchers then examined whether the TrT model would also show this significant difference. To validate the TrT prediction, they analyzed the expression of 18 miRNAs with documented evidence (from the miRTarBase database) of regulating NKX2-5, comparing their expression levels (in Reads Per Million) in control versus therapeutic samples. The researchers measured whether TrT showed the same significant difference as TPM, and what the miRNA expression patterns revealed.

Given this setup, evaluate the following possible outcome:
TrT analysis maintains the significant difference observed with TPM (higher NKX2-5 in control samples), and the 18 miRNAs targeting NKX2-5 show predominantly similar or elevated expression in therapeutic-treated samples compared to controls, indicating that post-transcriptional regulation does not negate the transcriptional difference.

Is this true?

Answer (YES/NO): NO